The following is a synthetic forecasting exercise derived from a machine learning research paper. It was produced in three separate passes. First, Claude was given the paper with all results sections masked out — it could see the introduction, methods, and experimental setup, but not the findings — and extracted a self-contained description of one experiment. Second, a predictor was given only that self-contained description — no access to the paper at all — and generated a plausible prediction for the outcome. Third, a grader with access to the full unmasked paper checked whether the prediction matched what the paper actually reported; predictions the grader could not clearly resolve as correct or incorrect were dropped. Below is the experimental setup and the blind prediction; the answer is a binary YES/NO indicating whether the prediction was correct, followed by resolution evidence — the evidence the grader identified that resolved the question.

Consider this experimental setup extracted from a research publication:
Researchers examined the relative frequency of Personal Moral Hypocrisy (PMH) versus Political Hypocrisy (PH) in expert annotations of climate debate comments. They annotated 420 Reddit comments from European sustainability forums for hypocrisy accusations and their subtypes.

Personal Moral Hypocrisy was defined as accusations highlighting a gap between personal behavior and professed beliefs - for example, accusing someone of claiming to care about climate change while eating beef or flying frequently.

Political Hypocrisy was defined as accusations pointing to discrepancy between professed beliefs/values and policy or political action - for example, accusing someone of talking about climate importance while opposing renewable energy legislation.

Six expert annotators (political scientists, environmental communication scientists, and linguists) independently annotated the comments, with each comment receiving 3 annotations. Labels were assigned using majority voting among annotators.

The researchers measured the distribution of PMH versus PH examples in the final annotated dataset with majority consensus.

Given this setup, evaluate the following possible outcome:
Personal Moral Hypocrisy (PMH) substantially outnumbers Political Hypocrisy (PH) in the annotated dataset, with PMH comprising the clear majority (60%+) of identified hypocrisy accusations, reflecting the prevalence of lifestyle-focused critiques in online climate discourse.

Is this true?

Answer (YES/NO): NO